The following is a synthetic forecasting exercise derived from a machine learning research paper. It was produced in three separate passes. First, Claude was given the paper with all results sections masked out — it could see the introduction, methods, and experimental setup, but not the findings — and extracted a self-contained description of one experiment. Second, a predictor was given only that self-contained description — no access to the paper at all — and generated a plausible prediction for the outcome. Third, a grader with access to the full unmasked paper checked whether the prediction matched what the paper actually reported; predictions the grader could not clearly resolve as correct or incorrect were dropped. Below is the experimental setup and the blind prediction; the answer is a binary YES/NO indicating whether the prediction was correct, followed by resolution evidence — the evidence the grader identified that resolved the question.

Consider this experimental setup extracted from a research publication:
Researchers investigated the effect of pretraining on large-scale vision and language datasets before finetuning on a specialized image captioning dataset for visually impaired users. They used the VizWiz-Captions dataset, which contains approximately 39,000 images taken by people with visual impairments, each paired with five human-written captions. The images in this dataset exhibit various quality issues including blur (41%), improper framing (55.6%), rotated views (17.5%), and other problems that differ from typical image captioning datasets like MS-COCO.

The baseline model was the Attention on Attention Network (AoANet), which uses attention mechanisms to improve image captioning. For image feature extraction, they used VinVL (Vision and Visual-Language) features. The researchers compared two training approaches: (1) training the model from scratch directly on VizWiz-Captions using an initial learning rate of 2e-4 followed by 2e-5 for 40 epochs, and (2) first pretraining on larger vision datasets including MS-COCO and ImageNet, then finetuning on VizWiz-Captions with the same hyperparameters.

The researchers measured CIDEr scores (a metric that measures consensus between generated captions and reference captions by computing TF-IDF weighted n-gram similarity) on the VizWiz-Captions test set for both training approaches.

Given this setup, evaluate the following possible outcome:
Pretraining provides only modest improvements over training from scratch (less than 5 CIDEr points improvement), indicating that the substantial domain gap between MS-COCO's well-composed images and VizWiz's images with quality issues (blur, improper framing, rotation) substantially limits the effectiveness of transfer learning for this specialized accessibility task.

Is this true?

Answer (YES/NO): NO